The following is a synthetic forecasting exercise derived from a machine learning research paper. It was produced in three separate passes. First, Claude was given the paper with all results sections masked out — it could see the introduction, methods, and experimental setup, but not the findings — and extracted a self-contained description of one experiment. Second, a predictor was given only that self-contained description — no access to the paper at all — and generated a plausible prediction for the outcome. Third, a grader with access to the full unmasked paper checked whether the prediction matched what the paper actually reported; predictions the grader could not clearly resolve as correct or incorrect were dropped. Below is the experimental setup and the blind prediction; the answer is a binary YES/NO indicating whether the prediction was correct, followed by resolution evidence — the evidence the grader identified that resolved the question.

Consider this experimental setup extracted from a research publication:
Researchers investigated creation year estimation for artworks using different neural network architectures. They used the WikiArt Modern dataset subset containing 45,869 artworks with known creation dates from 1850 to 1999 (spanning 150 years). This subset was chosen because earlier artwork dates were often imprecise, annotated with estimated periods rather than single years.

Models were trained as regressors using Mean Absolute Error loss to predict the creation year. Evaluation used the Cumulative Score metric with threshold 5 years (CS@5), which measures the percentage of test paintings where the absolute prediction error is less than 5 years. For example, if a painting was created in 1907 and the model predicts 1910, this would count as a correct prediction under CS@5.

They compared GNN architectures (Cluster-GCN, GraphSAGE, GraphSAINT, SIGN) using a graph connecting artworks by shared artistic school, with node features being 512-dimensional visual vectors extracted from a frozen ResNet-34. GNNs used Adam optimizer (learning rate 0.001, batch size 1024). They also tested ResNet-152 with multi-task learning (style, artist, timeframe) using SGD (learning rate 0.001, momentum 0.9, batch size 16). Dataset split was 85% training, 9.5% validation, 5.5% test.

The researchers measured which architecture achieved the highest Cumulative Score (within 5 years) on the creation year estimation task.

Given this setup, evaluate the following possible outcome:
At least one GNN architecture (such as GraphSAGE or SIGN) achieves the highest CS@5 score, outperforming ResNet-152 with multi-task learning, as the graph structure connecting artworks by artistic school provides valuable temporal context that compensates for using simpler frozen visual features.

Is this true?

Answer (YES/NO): YES